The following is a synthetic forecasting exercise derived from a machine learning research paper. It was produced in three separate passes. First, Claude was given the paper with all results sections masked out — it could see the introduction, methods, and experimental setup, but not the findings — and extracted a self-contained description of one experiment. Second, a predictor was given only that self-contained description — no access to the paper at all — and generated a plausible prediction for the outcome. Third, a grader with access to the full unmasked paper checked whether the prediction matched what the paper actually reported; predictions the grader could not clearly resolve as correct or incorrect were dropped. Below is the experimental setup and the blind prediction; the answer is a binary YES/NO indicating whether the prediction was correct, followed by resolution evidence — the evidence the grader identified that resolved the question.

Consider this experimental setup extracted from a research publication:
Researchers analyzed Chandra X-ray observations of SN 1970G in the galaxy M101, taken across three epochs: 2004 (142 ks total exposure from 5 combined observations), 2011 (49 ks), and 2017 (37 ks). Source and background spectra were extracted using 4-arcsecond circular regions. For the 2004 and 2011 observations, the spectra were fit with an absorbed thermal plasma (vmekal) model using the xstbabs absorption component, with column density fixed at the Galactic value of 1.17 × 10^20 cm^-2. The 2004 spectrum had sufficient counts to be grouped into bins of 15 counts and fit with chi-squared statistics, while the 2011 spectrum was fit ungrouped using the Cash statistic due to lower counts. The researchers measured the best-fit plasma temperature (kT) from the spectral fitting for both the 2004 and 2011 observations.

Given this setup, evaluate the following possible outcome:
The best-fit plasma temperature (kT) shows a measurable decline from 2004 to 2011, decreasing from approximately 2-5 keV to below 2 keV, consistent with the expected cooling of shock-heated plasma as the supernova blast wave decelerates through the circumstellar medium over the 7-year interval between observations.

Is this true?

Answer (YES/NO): NO